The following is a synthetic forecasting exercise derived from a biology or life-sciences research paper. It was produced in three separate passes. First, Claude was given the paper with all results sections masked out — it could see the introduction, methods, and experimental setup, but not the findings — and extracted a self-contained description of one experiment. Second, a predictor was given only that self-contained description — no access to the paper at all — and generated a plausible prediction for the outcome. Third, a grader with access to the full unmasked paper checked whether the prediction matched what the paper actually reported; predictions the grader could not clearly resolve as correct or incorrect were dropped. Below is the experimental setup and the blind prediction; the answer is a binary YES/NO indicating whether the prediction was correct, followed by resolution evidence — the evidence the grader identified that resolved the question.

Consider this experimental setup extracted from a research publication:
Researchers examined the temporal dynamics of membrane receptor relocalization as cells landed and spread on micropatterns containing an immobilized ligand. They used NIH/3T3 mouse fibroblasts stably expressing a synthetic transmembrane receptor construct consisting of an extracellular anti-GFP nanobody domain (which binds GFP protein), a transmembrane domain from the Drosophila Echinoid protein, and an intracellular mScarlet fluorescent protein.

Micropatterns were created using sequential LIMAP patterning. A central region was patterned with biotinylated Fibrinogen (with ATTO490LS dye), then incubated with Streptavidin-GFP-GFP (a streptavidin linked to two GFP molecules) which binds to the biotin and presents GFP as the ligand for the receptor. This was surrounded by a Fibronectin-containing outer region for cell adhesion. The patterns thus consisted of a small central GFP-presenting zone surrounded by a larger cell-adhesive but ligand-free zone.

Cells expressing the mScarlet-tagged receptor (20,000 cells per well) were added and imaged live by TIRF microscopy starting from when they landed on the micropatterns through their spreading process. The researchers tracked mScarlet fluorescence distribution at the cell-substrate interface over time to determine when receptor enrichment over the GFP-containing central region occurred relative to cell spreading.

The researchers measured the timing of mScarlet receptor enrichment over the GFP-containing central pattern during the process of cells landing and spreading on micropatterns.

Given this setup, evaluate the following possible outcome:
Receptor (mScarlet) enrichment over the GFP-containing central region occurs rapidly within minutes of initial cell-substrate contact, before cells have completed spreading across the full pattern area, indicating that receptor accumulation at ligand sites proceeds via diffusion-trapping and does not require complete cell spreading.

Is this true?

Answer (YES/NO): YES